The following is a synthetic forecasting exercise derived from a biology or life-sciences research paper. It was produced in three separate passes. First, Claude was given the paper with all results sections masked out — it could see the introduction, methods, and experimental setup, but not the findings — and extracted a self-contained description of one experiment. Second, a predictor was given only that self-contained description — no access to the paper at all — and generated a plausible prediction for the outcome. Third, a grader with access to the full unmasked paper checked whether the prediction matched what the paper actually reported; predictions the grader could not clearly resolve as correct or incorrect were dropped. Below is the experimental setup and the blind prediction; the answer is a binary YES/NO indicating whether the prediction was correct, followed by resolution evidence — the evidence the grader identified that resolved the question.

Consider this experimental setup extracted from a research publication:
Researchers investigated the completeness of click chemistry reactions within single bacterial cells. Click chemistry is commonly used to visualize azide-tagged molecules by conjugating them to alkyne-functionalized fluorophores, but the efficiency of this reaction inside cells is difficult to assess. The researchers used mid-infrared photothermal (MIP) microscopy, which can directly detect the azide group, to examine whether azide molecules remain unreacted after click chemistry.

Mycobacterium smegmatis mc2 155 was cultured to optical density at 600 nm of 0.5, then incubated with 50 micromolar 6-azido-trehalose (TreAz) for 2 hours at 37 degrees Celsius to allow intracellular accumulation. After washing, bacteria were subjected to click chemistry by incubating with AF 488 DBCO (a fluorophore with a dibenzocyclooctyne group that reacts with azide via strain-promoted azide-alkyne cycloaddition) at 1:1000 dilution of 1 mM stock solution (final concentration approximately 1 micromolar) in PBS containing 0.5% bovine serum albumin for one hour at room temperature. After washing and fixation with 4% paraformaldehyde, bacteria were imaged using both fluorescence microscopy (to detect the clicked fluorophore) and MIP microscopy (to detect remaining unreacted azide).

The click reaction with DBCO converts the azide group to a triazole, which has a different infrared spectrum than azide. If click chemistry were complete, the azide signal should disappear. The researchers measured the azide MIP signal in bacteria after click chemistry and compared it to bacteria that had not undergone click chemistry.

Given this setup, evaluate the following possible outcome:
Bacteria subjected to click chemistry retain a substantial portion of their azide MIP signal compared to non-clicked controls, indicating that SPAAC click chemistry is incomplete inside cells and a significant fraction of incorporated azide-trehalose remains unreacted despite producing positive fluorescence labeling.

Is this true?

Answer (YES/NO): YES